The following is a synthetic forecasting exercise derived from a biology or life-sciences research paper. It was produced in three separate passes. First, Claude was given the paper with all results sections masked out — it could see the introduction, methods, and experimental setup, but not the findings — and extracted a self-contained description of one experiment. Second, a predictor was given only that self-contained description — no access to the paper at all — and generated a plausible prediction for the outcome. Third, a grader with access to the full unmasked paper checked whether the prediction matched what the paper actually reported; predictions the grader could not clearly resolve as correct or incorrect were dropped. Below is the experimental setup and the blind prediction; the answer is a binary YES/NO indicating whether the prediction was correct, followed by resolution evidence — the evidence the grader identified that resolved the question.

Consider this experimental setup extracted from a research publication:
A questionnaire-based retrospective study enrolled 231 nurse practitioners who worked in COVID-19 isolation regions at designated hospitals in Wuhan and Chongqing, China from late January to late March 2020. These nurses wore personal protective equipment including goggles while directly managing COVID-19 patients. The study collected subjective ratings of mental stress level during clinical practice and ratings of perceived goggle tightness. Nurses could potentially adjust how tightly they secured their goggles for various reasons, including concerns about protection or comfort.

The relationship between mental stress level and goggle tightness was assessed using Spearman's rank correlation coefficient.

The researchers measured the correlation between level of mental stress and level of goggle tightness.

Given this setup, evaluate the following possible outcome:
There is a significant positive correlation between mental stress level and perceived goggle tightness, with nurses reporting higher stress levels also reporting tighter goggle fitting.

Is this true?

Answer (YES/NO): YES